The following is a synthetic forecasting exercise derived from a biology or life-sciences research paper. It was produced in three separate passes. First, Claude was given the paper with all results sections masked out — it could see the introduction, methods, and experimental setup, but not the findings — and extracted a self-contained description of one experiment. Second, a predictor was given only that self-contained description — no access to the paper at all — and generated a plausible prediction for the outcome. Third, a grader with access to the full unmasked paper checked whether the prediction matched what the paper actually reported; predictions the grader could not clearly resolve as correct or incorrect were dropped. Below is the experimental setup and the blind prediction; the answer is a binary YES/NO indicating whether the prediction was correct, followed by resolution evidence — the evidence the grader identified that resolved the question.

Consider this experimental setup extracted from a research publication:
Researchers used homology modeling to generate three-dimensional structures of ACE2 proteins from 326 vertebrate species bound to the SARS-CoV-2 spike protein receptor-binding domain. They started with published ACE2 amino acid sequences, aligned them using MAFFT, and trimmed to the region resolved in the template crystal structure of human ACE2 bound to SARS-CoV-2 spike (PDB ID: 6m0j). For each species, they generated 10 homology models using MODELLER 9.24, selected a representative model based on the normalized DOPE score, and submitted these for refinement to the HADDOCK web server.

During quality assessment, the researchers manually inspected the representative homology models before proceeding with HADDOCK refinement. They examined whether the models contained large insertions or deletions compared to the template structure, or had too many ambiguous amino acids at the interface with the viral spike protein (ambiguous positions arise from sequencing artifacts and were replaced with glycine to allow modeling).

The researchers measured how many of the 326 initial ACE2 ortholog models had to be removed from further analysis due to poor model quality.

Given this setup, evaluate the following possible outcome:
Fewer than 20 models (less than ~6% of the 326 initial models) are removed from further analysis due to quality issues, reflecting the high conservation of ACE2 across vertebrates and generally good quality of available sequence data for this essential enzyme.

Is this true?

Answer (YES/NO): NO